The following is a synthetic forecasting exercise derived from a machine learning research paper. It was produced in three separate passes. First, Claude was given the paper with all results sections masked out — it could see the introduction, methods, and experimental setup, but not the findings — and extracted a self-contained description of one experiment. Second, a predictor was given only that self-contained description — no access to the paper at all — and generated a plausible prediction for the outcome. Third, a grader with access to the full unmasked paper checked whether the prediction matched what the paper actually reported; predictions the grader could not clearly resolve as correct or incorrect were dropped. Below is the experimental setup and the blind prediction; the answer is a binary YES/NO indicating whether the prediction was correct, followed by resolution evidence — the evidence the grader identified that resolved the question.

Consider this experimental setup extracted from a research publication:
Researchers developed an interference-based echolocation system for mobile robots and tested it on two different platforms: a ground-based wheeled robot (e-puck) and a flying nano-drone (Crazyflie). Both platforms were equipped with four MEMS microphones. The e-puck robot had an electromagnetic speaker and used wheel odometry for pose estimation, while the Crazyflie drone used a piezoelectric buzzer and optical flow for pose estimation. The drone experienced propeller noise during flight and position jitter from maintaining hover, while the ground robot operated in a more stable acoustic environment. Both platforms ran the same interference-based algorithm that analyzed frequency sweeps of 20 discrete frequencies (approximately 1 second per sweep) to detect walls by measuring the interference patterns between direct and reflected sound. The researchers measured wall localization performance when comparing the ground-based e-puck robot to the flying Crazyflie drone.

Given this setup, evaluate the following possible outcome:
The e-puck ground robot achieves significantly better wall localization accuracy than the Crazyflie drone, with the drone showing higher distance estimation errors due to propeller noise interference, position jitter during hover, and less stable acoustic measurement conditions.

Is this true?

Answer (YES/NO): YES